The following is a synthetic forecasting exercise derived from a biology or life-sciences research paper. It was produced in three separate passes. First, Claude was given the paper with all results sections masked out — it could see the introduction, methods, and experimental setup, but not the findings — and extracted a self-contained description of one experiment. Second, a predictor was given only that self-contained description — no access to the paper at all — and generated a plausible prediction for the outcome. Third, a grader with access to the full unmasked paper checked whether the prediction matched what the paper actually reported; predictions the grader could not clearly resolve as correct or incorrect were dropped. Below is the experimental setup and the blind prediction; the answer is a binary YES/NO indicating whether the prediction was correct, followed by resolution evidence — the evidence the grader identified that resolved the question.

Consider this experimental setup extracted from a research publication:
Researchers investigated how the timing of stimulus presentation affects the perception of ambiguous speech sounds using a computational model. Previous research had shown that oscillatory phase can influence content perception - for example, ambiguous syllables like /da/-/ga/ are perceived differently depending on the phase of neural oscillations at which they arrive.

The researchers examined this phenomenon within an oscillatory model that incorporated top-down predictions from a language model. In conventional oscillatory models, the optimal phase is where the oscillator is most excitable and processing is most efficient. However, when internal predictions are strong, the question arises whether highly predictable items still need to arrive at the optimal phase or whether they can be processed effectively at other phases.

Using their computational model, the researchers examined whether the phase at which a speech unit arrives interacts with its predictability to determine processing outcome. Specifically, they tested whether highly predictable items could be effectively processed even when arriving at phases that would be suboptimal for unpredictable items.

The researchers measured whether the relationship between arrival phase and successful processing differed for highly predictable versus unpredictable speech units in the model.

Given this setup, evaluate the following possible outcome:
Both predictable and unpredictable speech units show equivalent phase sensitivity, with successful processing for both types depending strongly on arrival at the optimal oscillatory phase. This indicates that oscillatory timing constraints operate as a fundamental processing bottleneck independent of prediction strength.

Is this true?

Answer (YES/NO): NO